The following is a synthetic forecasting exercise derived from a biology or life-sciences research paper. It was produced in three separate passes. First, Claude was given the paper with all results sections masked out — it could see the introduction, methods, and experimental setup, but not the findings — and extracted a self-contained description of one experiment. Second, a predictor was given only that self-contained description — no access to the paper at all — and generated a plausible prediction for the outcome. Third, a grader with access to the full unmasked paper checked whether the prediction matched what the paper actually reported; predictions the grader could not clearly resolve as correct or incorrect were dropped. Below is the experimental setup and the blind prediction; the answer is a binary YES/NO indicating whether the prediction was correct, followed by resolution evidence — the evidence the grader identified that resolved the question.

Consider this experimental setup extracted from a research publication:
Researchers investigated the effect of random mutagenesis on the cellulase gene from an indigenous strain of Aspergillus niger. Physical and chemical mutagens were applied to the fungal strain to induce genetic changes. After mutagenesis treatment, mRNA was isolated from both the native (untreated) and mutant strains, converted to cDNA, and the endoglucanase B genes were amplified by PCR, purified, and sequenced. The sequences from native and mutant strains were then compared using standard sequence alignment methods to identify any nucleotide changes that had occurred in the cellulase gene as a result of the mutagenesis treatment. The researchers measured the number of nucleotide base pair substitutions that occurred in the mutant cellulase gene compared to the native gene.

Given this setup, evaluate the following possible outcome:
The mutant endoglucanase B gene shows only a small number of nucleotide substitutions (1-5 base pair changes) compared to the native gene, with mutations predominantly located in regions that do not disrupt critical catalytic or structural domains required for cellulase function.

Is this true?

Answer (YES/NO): YES